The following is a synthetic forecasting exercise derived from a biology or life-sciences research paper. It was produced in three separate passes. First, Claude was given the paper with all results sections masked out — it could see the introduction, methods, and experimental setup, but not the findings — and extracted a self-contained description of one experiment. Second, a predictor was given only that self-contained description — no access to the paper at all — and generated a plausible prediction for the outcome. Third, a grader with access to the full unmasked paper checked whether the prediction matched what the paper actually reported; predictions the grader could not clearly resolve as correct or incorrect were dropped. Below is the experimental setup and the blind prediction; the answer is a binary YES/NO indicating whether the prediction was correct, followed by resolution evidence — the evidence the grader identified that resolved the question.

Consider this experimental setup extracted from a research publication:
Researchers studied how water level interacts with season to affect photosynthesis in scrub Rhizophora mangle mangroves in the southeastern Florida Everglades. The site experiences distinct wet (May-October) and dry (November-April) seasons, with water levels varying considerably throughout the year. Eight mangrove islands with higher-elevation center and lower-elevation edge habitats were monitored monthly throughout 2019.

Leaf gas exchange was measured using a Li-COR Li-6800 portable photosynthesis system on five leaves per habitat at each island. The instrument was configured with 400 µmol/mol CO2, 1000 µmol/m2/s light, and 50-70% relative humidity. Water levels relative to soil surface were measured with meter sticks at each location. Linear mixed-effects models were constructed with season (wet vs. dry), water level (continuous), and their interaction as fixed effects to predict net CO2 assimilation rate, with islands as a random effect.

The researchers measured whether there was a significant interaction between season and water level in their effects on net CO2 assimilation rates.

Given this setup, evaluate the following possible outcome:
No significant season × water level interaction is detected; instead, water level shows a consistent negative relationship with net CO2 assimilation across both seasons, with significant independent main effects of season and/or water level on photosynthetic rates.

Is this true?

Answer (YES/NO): NO